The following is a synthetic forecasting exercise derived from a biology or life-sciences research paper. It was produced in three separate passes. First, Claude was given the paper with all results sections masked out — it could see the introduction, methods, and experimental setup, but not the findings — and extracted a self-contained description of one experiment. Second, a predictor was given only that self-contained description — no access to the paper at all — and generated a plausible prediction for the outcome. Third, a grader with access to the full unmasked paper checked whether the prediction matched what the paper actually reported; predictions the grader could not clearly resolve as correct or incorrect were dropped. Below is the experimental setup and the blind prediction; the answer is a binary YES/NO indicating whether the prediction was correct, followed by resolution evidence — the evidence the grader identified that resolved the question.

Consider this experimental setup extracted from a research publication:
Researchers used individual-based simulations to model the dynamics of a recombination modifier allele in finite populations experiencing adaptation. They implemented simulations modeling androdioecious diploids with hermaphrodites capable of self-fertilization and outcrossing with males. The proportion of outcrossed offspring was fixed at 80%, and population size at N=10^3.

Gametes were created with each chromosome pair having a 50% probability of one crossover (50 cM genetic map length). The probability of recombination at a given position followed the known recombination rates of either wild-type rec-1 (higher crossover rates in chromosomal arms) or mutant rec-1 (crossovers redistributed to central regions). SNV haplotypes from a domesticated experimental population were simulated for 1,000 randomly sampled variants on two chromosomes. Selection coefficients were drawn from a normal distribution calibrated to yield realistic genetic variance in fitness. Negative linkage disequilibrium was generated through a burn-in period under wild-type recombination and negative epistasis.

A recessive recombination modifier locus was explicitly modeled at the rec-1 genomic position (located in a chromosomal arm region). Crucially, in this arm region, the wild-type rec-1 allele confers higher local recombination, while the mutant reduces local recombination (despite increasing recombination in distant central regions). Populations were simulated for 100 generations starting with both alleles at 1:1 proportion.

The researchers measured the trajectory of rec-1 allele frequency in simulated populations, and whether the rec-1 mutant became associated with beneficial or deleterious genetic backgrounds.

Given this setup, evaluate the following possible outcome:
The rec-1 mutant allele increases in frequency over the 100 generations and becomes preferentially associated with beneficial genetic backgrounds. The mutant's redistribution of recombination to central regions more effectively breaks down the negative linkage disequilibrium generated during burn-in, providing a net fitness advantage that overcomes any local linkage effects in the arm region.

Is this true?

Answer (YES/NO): NO